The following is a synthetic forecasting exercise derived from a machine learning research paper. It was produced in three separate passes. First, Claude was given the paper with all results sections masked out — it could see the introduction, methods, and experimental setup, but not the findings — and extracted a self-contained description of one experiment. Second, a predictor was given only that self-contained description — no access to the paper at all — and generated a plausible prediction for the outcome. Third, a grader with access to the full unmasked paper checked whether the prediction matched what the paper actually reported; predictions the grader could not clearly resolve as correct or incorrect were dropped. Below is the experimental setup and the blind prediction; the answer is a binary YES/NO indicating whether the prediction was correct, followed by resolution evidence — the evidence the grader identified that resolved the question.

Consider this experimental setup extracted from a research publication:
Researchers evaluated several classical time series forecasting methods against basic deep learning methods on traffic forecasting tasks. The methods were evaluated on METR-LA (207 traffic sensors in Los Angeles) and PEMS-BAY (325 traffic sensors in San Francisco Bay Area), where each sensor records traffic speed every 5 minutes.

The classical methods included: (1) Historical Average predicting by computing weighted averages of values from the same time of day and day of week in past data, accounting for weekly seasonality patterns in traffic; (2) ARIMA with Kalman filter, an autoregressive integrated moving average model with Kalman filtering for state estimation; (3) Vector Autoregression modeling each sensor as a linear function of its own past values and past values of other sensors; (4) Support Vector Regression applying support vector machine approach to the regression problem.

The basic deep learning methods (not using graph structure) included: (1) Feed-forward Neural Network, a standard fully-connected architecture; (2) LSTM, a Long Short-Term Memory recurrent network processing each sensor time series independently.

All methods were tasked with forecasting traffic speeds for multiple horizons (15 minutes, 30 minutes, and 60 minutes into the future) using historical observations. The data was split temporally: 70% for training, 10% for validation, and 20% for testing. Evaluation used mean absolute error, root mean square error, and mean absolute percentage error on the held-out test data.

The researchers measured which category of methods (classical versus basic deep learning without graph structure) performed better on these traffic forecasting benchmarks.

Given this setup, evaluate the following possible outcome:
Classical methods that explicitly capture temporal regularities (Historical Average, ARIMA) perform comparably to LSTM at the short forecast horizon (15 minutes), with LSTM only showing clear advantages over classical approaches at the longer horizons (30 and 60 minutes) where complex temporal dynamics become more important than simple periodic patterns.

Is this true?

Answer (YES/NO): NO